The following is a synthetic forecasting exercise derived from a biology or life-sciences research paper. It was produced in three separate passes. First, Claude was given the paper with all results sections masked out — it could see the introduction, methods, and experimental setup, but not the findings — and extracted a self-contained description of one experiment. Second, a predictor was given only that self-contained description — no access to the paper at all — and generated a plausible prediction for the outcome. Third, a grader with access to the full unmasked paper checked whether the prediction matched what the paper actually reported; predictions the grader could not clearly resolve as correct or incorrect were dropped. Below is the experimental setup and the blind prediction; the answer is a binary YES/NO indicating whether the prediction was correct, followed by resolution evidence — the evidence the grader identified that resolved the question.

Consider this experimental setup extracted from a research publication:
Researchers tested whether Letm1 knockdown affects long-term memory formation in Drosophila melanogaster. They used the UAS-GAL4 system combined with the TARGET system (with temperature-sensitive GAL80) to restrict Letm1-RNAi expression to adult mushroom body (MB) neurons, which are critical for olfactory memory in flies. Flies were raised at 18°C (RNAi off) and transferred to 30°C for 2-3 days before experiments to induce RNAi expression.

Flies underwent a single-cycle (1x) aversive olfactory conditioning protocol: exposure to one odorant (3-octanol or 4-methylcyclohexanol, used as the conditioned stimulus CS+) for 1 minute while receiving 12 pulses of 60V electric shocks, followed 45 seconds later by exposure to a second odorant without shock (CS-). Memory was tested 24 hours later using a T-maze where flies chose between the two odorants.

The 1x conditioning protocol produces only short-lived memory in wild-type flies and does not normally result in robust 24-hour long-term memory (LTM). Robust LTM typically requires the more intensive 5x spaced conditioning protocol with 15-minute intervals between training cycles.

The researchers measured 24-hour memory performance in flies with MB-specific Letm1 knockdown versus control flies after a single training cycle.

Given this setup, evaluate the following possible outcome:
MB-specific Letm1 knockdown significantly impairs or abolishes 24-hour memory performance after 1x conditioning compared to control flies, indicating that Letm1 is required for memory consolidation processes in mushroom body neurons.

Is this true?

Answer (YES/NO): NO